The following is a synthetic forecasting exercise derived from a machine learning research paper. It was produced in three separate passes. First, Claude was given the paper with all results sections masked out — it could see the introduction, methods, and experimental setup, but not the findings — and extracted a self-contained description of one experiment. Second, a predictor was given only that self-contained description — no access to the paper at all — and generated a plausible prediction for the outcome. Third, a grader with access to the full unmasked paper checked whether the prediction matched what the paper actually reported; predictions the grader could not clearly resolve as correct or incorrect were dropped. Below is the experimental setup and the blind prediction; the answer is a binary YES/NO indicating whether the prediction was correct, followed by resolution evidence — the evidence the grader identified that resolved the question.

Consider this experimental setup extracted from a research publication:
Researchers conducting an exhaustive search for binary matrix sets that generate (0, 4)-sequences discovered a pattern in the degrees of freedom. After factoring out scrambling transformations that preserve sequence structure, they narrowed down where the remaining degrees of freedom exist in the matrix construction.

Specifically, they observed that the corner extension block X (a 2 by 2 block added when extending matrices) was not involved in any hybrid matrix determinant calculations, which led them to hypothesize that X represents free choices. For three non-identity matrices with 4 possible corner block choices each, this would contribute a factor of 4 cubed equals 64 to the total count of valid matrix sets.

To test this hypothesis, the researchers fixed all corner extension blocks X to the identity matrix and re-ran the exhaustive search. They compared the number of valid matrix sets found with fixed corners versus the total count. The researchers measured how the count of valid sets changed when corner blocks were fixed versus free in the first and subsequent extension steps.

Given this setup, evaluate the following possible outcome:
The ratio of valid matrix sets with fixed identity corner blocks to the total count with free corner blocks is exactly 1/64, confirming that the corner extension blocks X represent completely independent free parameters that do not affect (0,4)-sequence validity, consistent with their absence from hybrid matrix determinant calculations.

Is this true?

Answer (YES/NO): YES